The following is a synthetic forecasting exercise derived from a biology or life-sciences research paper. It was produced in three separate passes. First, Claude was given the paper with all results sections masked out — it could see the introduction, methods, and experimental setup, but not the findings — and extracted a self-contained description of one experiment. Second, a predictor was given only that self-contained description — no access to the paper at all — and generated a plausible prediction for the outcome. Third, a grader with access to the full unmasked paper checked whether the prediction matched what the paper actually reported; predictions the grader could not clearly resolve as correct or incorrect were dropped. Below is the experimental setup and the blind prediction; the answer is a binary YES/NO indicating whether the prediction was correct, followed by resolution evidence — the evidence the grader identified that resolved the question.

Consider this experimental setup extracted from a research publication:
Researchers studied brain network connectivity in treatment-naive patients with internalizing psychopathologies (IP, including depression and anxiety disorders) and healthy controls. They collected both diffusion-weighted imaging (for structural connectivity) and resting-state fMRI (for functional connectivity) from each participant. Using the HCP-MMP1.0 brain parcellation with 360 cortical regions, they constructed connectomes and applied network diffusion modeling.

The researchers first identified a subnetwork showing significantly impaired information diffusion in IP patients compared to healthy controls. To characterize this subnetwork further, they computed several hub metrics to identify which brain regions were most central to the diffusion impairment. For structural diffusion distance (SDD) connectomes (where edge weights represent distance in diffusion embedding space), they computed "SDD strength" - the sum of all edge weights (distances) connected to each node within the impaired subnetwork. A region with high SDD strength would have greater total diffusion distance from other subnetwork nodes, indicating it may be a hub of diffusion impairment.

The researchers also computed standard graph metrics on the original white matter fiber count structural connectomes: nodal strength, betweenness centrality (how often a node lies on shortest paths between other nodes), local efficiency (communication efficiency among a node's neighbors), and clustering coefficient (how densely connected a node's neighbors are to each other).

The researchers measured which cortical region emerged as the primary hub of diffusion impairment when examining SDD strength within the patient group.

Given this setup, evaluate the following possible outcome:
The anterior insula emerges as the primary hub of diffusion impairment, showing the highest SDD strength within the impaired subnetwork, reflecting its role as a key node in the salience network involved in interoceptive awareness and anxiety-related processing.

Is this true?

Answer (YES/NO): NO